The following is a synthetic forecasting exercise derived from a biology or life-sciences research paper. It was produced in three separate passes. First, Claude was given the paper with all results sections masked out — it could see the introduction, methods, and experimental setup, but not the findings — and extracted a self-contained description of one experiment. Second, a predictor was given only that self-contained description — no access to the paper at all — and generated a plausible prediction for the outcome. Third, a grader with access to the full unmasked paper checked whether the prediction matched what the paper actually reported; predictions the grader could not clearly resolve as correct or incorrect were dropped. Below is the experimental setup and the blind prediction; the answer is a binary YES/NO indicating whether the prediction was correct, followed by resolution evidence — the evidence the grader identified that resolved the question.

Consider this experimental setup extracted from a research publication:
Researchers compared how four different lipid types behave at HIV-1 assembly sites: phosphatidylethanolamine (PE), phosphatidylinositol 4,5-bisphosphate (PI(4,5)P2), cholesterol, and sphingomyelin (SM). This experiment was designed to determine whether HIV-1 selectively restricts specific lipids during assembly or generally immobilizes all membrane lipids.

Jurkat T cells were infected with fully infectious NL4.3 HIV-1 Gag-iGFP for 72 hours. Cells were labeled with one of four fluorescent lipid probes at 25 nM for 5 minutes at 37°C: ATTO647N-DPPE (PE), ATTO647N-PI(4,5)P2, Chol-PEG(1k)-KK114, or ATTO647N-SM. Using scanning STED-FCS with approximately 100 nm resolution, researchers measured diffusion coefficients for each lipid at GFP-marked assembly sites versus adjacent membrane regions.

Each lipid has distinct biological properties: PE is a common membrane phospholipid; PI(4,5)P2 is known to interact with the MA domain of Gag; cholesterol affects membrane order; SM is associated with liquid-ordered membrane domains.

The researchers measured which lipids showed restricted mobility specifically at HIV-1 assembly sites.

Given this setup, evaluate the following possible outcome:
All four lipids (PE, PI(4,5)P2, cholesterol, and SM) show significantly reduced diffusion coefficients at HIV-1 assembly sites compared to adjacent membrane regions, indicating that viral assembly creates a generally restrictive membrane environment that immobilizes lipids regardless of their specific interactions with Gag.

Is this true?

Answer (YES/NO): NO